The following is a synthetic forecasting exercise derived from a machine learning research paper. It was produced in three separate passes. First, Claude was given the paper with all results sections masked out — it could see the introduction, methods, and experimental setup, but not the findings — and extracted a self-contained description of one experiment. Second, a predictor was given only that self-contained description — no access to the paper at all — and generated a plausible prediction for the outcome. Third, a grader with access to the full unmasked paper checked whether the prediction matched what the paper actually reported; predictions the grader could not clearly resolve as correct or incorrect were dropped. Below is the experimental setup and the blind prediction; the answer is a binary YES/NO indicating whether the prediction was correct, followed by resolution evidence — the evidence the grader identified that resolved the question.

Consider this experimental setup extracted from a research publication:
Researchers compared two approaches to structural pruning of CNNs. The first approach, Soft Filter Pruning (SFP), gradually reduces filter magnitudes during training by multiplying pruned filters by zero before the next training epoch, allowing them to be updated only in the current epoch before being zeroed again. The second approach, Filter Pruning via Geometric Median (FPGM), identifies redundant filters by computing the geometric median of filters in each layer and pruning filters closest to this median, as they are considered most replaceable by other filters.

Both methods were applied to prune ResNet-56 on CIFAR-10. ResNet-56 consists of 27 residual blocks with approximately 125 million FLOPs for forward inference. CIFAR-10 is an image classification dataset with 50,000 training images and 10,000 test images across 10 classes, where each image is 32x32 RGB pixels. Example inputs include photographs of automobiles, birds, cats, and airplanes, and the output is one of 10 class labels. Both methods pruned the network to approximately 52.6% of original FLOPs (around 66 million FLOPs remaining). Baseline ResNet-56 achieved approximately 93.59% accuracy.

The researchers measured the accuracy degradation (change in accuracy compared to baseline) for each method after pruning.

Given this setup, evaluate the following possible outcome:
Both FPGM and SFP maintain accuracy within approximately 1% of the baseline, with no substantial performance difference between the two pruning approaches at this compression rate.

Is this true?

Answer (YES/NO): NO